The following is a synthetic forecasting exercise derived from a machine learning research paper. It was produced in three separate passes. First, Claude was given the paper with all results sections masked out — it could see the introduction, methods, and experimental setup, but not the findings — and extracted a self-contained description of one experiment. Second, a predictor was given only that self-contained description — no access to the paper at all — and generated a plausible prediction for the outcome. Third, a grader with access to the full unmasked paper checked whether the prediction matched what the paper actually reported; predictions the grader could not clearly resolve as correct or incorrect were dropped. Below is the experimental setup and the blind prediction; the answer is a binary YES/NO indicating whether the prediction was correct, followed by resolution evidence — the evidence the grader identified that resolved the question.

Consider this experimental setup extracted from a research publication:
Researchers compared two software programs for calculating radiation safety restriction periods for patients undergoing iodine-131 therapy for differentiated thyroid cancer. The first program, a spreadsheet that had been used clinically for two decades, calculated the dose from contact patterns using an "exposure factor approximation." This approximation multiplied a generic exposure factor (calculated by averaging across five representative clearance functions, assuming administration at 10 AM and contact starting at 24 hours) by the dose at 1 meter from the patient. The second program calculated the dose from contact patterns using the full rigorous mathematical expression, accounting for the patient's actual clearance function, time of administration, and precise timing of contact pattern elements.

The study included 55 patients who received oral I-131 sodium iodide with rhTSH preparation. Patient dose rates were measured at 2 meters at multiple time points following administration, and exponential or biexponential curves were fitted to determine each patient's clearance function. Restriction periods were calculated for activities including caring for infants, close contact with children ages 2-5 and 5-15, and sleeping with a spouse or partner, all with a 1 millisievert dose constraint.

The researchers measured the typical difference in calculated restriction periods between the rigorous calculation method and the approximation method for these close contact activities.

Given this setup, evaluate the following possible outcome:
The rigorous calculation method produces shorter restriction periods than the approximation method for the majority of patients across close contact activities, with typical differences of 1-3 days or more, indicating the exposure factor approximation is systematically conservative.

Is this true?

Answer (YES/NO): NO